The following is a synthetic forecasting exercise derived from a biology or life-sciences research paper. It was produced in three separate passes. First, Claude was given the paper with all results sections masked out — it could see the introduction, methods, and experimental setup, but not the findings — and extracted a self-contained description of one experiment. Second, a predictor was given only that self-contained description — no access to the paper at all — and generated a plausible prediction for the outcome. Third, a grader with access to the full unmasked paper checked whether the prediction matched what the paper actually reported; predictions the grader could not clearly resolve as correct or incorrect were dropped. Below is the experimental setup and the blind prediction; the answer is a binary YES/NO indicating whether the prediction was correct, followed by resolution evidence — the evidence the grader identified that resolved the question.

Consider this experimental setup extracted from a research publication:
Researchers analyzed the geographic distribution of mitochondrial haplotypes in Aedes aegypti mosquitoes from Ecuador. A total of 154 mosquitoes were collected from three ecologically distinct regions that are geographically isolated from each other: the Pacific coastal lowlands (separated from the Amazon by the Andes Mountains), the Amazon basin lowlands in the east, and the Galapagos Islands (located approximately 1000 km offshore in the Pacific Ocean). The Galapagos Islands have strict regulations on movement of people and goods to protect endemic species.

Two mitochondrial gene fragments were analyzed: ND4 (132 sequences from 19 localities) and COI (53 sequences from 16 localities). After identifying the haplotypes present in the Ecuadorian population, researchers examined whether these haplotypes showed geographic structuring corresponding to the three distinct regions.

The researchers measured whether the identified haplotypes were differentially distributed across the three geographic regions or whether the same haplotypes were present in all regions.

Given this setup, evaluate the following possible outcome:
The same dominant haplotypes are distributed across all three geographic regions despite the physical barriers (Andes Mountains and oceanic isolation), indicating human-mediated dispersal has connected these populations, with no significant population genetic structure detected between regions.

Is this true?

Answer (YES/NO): YES